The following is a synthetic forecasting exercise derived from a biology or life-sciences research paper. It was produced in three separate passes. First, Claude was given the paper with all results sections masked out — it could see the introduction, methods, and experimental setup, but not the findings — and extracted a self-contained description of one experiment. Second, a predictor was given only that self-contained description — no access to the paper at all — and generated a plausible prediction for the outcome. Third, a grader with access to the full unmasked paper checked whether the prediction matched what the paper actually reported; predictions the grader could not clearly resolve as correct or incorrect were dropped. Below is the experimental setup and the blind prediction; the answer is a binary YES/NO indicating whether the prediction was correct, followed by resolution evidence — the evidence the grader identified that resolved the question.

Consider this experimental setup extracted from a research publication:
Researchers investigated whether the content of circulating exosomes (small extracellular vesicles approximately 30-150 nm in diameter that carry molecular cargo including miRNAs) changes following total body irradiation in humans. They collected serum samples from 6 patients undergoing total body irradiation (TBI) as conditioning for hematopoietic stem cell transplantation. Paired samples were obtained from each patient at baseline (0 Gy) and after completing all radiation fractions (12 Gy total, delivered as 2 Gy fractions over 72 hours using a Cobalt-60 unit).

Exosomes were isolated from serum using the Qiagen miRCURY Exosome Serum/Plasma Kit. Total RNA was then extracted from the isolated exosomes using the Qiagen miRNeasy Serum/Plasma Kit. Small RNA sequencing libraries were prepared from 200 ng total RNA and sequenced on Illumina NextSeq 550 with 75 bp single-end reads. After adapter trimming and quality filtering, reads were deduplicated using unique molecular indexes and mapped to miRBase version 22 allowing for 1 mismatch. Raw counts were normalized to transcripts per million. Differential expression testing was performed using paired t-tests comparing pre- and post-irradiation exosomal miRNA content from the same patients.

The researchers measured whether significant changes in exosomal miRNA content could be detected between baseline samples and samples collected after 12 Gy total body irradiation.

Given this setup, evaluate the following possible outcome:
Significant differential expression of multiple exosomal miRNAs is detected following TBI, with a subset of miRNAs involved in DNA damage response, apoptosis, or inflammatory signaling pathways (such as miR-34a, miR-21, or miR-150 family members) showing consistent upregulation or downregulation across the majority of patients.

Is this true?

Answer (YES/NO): NO